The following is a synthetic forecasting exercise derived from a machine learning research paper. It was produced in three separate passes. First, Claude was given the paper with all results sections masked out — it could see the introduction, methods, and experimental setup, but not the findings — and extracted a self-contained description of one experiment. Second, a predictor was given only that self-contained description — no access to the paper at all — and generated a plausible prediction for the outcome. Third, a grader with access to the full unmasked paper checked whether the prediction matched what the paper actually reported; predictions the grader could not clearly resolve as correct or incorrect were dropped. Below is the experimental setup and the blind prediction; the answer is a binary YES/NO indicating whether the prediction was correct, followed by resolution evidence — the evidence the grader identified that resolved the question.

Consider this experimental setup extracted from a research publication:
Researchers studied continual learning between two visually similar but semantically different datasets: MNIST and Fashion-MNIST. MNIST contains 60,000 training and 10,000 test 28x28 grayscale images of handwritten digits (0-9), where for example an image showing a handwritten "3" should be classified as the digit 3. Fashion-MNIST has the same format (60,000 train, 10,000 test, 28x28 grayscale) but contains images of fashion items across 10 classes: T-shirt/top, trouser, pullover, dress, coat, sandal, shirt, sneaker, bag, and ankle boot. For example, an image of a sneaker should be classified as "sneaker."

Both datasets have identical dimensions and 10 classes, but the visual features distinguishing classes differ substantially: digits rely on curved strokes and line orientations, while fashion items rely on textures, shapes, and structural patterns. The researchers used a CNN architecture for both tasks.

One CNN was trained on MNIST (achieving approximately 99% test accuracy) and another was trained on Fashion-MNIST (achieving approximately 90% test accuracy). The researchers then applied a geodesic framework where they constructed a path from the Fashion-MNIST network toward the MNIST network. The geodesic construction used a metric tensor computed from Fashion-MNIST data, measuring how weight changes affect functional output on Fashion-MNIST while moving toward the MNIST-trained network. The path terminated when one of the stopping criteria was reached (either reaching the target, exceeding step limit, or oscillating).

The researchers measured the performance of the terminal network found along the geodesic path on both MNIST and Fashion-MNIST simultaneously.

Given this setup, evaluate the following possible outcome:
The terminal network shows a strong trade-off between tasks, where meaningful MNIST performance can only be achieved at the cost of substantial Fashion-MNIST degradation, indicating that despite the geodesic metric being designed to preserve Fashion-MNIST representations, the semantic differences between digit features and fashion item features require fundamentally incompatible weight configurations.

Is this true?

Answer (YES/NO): NO